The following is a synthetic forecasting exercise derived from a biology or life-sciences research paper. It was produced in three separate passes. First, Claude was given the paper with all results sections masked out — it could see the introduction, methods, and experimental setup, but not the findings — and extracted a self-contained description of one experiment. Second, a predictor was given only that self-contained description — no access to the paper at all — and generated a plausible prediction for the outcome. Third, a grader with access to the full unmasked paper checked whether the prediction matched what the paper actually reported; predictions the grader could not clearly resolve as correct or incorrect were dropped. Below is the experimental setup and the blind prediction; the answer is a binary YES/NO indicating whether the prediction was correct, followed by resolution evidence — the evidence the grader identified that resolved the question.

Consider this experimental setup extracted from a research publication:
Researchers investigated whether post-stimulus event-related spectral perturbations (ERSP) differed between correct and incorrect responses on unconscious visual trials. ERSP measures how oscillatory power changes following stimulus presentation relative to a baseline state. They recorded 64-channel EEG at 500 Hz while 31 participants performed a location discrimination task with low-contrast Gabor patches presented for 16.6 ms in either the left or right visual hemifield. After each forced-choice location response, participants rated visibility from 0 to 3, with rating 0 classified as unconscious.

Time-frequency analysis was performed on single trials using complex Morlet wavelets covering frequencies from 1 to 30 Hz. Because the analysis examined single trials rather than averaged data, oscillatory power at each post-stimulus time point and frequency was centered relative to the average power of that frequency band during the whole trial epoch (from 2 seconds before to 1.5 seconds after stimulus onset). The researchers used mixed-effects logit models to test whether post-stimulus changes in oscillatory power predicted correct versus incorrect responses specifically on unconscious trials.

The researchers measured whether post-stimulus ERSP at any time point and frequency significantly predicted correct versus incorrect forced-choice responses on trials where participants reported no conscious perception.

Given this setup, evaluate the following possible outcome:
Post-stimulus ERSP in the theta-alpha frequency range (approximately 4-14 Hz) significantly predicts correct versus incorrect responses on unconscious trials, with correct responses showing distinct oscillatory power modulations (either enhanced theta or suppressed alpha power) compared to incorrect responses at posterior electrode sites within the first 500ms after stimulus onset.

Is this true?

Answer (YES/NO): NO